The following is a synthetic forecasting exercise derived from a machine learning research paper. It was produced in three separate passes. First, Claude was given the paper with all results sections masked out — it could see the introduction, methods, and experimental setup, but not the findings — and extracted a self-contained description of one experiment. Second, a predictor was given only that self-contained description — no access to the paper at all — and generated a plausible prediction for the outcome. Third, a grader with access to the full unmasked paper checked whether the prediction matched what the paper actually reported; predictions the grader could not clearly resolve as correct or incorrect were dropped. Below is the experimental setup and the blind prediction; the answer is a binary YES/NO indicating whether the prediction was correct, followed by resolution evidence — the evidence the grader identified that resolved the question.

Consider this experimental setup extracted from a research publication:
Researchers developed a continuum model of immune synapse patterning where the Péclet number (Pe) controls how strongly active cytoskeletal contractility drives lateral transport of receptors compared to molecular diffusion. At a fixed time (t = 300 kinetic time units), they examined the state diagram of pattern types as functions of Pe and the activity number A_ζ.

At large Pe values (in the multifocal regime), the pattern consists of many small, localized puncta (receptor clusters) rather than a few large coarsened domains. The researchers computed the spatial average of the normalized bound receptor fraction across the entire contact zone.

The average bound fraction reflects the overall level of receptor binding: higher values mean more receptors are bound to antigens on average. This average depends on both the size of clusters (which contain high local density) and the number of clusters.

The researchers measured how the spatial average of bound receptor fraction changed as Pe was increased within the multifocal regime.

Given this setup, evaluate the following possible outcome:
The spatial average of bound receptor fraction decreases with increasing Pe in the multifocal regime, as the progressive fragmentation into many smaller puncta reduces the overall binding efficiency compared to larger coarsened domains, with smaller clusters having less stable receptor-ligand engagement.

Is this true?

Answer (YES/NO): YES